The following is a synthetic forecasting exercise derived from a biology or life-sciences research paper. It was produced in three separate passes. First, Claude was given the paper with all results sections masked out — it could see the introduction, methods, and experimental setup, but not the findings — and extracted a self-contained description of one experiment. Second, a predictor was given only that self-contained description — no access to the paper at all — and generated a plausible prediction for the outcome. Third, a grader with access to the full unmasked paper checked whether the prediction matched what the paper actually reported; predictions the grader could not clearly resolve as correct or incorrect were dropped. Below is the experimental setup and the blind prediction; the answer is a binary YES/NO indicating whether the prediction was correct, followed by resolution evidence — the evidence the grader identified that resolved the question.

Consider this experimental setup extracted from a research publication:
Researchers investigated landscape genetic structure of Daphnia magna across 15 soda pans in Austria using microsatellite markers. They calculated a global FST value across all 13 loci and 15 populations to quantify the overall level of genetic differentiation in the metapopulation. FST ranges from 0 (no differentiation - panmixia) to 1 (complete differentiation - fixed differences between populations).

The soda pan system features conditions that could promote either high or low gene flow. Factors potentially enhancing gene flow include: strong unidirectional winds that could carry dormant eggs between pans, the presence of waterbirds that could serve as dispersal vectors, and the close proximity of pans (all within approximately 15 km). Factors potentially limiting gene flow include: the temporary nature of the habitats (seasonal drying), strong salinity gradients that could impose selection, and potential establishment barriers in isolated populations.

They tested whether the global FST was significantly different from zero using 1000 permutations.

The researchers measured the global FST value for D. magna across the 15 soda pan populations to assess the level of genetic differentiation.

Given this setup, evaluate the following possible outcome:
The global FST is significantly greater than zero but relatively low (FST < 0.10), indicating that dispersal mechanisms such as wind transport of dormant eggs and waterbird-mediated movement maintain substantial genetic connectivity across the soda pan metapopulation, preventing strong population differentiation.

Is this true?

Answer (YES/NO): NO